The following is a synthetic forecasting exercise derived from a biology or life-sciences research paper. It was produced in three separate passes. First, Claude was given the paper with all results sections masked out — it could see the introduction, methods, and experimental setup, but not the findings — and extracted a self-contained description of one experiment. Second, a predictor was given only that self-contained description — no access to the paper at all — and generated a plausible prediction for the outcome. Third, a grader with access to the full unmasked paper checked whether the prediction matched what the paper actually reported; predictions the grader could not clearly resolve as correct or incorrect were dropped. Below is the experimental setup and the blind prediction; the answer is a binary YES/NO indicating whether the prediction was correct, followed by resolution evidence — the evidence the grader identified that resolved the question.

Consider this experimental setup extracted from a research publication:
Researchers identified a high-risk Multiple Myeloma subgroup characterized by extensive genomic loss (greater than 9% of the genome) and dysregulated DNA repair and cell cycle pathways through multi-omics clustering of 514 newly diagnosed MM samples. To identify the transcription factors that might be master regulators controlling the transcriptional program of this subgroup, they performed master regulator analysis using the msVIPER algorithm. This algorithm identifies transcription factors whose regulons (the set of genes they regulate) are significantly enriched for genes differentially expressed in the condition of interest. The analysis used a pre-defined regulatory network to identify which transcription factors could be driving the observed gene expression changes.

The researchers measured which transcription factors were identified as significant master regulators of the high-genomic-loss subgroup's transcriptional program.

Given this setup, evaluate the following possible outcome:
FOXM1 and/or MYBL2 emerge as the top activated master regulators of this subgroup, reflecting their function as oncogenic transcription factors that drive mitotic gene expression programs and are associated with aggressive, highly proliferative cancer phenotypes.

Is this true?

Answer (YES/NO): NO